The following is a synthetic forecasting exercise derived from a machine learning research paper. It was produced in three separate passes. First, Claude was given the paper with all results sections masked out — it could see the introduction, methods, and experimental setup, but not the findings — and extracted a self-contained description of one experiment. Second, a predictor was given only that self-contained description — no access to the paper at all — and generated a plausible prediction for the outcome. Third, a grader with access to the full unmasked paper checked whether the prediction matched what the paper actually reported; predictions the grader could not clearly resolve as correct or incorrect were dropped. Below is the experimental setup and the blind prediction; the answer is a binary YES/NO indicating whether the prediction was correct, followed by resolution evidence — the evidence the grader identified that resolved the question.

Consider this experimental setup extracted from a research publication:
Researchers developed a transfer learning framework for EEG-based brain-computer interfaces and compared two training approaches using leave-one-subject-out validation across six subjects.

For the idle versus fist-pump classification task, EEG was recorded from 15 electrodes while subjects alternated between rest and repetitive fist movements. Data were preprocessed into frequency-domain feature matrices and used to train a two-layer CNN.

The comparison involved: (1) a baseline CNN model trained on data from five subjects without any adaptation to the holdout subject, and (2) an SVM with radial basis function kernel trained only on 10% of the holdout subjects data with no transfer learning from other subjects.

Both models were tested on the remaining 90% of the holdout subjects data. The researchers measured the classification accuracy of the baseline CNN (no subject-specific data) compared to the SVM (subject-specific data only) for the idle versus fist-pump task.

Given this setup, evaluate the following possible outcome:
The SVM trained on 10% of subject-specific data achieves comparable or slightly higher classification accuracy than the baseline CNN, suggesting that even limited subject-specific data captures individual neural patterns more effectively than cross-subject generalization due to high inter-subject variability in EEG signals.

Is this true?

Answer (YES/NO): NO